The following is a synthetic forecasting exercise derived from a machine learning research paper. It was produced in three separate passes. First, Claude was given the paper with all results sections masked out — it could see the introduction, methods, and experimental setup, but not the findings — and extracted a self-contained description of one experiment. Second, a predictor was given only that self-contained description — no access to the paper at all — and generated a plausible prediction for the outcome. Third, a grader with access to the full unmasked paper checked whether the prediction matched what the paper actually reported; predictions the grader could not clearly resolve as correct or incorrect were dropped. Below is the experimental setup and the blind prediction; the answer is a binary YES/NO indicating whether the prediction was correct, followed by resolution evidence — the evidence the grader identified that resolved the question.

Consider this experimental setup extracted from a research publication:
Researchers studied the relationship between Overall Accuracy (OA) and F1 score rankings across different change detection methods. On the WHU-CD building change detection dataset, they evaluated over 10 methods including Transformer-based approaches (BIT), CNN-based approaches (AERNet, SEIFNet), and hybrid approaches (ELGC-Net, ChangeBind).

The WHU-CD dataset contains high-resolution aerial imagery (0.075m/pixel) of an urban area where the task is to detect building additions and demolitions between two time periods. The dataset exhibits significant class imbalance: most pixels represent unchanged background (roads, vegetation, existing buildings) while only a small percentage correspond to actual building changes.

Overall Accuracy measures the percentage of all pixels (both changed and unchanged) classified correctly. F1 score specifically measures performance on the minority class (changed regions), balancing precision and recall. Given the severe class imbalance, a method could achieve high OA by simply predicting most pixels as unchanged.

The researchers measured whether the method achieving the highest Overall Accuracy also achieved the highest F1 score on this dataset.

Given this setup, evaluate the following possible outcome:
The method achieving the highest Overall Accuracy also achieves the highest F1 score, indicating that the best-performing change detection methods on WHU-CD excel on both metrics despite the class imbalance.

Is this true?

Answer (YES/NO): NO